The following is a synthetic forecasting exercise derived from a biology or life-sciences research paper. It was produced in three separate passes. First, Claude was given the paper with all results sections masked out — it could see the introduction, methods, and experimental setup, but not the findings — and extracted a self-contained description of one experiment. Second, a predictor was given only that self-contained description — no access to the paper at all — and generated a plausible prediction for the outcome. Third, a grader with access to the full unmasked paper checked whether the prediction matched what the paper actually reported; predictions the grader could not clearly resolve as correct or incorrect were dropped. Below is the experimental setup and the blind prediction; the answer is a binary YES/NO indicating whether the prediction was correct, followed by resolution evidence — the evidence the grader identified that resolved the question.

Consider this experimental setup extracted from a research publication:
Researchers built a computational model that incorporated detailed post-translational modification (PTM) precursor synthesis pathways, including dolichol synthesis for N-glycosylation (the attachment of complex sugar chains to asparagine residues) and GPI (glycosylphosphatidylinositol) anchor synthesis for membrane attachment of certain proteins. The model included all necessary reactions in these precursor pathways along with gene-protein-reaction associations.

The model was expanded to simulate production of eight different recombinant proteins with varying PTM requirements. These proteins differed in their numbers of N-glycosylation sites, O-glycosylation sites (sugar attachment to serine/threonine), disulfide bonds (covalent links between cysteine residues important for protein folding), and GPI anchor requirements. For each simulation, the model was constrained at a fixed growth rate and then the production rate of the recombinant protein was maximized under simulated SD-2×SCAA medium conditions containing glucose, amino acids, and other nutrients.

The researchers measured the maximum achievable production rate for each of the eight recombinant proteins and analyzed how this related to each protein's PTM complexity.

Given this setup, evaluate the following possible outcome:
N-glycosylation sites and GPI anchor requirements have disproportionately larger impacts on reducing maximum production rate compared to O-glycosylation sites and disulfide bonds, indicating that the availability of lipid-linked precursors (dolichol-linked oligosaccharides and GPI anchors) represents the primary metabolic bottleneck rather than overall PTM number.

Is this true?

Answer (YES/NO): NO